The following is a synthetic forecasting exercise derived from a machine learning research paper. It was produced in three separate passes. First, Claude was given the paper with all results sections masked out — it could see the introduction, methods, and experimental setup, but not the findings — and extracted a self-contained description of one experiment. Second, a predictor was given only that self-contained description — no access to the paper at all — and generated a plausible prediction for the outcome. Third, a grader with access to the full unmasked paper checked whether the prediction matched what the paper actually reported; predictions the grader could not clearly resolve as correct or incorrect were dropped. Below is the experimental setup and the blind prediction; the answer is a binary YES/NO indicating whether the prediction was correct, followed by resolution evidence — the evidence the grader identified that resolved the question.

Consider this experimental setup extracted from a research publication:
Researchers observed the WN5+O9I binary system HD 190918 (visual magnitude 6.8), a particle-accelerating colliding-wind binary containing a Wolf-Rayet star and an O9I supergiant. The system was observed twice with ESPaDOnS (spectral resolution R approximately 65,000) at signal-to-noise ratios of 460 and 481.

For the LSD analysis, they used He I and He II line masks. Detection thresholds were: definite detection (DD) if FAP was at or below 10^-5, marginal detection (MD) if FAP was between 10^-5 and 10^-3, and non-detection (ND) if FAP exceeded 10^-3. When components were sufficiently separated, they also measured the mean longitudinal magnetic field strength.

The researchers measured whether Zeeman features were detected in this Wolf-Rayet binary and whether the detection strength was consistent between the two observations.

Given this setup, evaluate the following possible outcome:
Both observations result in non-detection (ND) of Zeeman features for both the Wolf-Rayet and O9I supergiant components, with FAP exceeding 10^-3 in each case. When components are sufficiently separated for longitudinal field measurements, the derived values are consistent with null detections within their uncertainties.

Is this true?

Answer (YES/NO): NO